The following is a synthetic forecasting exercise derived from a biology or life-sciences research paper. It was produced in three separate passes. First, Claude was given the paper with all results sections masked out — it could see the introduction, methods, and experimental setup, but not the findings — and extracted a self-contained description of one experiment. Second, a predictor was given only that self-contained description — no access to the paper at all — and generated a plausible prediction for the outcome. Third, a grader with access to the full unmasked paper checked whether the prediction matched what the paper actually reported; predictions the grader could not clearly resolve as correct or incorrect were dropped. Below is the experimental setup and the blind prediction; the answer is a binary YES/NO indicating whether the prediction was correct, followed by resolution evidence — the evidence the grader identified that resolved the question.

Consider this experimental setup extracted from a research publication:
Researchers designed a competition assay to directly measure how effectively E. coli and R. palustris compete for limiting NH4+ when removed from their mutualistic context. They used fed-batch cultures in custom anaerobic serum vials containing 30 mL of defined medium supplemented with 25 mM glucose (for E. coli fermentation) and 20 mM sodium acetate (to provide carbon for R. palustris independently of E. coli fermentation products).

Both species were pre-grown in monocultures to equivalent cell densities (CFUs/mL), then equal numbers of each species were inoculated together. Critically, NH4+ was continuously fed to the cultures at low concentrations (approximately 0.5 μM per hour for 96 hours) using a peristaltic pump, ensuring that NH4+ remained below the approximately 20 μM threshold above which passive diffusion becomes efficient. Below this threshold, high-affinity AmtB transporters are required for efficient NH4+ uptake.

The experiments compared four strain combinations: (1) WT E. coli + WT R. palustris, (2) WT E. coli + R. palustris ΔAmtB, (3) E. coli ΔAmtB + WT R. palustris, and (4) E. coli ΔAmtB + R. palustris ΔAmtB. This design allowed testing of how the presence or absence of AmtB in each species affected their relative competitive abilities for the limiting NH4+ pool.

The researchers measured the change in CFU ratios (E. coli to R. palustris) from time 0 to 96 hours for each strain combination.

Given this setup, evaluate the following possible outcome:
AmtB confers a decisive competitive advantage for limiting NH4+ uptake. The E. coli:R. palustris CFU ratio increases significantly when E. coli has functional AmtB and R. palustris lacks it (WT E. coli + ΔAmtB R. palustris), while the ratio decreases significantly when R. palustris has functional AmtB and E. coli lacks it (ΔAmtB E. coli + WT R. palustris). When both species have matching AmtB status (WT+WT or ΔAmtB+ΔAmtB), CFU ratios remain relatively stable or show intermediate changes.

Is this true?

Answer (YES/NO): NO